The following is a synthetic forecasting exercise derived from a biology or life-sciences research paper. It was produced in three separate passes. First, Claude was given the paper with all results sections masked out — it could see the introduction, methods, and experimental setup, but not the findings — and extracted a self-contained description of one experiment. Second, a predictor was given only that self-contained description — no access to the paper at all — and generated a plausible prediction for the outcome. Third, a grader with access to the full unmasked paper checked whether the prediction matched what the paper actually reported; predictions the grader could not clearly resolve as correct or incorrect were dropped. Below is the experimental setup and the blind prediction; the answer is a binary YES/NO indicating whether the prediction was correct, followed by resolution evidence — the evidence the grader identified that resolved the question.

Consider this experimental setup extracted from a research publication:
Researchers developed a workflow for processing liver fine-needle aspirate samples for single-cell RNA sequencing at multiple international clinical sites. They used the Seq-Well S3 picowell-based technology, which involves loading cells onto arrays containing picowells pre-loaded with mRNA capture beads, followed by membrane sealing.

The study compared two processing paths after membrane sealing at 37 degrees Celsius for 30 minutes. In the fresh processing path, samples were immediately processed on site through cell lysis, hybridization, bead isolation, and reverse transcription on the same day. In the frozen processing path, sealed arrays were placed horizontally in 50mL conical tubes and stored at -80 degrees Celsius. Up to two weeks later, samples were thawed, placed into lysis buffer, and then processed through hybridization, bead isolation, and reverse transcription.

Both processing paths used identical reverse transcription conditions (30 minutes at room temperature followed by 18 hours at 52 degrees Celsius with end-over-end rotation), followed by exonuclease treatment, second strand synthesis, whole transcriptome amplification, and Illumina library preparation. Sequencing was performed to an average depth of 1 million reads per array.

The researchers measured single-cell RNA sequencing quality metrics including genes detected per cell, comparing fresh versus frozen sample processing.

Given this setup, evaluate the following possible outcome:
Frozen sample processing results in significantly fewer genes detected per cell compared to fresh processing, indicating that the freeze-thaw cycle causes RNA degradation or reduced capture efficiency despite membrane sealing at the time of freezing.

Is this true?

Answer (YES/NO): NO